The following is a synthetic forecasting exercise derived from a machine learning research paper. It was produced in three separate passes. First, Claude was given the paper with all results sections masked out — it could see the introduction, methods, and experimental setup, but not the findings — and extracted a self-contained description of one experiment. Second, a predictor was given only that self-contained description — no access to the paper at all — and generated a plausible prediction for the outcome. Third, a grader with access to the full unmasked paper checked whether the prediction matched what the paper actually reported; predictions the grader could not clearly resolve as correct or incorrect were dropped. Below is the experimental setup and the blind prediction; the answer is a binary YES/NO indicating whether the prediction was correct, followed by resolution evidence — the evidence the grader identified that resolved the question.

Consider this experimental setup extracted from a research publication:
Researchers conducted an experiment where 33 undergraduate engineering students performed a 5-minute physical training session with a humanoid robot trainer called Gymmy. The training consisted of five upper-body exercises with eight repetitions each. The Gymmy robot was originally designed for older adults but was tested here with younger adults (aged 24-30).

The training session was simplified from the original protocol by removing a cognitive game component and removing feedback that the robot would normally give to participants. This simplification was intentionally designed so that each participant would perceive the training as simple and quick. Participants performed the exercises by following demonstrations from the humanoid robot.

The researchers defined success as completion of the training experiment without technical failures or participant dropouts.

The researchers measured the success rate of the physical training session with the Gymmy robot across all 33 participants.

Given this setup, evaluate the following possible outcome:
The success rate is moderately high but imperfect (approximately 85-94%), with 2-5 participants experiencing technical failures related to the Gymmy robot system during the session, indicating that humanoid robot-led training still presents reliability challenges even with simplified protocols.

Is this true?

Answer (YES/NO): NO